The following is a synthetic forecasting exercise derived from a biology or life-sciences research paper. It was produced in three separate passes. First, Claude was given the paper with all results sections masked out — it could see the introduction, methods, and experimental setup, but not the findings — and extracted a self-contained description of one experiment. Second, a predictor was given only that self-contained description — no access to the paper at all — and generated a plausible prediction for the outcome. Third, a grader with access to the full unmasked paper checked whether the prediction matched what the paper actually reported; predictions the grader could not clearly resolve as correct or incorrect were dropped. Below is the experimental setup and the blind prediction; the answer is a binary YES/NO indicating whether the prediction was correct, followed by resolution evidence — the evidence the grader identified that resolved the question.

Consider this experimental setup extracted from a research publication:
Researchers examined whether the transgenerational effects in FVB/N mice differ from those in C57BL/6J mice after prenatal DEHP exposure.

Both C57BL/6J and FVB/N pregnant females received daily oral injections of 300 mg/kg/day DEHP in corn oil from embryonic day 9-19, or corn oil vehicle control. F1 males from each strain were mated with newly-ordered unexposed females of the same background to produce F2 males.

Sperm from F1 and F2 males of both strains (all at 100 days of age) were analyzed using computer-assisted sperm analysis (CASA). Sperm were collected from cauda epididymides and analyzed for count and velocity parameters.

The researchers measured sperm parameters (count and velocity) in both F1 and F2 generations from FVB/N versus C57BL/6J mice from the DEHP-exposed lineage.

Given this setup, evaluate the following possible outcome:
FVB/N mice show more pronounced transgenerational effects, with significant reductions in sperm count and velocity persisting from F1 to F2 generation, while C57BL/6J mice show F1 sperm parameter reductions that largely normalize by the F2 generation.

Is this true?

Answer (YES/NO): NO